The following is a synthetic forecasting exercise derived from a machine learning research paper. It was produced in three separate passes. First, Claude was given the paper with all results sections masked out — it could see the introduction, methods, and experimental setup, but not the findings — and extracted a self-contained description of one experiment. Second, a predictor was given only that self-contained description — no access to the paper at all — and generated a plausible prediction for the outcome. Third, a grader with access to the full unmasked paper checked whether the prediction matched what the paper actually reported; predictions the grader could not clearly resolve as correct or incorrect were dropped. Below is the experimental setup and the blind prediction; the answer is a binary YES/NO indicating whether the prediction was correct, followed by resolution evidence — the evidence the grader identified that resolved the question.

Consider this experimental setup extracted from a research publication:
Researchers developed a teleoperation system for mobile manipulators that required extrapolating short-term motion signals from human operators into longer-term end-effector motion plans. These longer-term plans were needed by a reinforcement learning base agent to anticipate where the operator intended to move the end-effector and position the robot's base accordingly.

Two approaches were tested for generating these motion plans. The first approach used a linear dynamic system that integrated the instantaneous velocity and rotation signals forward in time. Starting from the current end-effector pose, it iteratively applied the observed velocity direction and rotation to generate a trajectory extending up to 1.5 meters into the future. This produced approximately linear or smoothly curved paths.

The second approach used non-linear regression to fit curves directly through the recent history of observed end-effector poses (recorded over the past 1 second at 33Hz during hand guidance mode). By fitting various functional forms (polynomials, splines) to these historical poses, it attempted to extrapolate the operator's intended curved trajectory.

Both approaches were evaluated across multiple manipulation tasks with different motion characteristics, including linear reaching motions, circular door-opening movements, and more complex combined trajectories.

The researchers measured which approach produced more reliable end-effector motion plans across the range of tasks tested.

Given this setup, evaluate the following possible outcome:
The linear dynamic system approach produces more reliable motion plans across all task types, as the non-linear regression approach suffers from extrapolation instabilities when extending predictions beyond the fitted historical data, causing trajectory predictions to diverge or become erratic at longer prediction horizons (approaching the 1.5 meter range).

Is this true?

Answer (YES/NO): NO